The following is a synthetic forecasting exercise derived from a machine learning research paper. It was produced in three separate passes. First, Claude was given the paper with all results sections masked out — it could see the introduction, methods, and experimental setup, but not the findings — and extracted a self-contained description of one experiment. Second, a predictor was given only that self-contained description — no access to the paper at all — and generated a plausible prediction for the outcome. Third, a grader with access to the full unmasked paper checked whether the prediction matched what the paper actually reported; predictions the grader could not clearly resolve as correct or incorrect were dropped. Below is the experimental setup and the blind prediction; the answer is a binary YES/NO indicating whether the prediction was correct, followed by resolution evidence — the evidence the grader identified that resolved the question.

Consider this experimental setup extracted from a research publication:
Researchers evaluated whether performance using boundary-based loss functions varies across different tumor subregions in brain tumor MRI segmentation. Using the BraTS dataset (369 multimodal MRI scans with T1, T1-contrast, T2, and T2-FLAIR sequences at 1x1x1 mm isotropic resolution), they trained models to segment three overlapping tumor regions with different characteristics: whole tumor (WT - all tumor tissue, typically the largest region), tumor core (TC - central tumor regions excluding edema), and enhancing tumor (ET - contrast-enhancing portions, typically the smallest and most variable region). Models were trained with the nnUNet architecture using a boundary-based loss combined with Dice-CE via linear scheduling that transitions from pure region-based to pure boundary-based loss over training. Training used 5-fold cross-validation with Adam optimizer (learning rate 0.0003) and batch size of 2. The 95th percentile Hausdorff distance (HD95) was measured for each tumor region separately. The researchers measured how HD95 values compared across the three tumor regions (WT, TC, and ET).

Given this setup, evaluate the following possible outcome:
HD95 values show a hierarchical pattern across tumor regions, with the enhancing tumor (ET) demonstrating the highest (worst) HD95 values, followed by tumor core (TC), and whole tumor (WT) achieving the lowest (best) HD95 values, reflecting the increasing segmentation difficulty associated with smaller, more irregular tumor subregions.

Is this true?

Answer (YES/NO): YES